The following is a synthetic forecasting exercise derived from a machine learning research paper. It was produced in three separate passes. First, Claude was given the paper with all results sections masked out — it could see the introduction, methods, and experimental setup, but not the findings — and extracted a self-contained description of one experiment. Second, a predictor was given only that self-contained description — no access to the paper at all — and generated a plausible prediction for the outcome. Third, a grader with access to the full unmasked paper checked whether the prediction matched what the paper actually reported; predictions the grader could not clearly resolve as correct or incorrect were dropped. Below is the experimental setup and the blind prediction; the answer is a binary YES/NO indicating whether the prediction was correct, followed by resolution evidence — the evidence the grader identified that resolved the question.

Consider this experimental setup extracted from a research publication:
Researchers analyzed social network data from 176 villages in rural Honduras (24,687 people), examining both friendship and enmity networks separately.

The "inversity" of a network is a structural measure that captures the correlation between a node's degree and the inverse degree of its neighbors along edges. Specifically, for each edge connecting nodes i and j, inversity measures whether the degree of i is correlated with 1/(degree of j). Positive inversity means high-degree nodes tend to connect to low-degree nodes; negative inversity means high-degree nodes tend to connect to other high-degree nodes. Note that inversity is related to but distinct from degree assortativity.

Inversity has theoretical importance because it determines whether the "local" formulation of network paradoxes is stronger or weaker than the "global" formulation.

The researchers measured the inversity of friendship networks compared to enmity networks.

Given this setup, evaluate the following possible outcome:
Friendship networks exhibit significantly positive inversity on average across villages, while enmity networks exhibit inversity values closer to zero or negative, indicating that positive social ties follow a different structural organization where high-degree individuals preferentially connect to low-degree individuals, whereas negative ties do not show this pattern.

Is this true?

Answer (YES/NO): NO